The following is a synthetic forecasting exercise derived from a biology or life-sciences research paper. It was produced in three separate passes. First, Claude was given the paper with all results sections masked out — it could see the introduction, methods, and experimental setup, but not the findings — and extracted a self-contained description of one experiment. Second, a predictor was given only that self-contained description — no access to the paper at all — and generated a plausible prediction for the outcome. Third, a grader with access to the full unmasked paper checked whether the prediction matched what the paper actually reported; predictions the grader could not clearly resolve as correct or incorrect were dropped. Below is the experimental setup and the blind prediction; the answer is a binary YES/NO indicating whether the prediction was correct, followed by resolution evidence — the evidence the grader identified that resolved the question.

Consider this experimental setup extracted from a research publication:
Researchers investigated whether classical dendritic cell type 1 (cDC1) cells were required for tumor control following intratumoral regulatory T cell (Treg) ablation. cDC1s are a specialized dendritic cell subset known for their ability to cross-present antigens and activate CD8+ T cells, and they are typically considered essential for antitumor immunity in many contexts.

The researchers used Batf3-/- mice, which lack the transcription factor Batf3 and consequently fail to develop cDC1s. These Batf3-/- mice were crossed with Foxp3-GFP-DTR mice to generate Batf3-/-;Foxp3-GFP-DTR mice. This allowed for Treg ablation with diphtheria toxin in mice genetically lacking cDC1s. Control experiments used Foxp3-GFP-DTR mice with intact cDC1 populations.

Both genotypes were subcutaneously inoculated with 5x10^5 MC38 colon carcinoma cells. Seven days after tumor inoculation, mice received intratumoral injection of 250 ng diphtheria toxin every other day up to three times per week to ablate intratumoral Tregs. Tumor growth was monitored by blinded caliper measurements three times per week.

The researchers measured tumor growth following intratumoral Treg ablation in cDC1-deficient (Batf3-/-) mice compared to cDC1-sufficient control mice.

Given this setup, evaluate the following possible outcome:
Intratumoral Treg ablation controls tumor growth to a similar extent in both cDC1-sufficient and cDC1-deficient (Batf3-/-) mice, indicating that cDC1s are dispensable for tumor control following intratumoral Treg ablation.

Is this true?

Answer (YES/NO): YES